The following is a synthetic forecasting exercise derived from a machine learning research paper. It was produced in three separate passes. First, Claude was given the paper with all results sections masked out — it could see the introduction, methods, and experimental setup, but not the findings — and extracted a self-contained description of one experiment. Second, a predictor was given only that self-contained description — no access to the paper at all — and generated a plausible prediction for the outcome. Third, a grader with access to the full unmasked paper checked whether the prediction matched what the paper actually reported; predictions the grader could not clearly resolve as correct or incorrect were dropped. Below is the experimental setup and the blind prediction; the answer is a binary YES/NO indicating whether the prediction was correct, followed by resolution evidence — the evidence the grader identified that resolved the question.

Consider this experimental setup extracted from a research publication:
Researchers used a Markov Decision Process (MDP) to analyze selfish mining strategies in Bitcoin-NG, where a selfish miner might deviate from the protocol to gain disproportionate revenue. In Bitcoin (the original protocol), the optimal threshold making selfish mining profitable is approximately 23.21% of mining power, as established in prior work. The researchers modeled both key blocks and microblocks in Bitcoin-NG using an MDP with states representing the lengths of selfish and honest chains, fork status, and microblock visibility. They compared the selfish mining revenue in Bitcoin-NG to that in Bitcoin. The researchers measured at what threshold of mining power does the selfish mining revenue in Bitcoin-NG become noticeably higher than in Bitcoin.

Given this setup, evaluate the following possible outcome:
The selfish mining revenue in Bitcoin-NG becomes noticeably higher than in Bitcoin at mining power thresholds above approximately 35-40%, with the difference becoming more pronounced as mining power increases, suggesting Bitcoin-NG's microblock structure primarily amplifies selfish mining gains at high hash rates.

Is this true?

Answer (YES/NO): YES